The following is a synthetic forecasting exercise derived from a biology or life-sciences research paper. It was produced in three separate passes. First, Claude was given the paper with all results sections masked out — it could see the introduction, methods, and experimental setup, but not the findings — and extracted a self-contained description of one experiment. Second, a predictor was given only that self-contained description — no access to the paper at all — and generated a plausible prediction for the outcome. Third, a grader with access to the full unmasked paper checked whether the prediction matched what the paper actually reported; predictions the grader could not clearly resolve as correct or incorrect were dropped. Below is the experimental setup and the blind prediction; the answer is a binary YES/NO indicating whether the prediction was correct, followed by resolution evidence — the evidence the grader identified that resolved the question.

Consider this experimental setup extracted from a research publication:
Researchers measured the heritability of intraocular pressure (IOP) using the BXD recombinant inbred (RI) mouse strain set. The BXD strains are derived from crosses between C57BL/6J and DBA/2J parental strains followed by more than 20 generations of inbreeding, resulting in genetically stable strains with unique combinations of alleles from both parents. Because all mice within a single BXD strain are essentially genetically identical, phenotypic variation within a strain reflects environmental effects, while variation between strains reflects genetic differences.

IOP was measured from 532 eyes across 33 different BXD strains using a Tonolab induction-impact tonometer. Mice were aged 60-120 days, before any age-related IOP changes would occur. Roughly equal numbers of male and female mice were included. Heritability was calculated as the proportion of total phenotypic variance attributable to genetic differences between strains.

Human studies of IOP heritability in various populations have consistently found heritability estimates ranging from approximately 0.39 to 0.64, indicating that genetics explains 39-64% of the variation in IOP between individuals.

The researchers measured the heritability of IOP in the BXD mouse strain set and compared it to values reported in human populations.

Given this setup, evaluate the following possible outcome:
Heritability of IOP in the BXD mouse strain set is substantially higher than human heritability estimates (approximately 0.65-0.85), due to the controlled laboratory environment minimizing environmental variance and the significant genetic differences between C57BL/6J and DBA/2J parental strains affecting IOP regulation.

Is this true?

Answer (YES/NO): NO